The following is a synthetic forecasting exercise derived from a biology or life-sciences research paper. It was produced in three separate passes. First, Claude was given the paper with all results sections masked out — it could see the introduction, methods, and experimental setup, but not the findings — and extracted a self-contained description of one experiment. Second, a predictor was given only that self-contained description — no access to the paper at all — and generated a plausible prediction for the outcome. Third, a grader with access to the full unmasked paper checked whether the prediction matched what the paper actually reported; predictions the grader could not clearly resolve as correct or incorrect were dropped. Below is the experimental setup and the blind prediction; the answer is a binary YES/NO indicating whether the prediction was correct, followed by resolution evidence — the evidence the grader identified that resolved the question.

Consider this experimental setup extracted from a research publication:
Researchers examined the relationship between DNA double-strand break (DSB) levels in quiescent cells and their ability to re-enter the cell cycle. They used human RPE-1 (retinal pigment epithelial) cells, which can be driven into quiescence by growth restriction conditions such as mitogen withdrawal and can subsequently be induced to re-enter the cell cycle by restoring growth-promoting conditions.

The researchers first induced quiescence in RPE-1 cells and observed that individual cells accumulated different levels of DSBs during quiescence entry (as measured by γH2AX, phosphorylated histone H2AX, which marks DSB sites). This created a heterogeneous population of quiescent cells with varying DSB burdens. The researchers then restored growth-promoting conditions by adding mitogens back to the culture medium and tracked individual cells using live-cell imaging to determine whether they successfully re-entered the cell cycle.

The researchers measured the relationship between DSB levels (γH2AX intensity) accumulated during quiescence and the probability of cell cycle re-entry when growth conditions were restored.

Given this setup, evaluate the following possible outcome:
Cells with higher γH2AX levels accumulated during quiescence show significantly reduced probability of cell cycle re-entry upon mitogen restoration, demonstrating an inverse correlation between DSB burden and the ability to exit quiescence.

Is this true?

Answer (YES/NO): YES